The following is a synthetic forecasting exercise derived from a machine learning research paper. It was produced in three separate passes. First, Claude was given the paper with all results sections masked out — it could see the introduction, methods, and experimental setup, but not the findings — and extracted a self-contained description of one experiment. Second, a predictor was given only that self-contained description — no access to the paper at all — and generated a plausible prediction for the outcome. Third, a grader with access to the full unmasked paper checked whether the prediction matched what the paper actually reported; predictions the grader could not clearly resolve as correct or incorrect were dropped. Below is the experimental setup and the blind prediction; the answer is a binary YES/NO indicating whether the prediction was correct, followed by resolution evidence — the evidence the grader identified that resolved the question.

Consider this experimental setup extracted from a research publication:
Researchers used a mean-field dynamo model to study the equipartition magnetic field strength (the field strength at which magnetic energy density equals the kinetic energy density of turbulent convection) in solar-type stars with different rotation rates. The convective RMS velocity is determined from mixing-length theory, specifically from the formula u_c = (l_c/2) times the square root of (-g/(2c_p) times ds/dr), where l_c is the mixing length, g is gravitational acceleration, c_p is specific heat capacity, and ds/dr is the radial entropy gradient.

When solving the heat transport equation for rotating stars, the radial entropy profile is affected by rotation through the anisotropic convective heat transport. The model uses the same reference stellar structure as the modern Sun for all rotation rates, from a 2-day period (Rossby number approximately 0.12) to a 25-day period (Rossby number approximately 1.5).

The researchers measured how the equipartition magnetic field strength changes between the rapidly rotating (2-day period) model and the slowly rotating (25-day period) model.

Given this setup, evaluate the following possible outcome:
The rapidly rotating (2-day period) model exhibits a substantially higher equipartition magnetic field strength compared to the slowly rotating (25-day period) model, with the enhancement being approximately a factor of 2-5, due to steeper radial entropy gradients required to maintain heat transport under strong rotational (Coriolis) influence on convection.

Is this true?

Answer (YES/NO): YES